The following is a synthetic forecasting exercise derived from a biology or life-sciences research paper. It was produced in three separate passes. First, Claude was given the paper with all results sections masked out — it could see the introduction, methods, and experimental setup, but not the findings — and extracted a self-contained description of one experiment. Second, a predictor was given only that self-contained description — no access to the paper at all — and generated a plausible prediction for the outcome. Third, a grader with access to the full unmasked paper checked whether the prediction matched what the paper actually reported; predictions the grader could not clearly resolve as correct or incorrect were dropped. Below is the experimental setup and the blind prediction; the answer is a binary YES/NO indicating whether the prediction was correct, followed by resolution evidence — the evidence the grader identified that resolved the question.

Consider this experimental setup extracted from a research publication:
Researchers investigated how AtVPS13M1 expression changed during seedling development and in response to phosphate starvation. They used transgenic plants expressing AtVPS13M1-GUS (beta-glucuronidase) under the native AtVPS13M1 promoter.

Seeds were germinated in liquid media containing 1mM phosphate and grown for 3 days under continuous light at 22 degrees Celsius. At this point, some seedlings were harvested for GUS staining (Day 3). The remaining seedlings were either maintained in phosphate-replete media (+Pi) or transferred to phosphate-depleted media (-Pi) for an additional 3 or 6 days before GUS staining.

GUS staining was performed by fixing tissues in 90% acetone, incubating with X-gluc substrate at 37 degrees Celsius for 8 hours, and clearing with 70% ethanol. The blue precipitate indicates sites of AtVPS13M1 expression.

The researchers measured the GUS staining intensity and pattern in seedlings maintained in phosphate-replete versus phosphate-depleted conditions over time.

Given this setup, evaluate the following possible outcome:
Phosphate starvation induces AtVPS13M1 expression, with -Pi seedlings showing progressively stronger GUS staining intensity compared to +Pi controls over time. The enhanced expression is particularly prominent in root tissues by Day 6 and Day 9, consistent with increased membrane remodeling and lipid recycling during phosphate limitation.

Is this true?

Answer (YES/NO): NO